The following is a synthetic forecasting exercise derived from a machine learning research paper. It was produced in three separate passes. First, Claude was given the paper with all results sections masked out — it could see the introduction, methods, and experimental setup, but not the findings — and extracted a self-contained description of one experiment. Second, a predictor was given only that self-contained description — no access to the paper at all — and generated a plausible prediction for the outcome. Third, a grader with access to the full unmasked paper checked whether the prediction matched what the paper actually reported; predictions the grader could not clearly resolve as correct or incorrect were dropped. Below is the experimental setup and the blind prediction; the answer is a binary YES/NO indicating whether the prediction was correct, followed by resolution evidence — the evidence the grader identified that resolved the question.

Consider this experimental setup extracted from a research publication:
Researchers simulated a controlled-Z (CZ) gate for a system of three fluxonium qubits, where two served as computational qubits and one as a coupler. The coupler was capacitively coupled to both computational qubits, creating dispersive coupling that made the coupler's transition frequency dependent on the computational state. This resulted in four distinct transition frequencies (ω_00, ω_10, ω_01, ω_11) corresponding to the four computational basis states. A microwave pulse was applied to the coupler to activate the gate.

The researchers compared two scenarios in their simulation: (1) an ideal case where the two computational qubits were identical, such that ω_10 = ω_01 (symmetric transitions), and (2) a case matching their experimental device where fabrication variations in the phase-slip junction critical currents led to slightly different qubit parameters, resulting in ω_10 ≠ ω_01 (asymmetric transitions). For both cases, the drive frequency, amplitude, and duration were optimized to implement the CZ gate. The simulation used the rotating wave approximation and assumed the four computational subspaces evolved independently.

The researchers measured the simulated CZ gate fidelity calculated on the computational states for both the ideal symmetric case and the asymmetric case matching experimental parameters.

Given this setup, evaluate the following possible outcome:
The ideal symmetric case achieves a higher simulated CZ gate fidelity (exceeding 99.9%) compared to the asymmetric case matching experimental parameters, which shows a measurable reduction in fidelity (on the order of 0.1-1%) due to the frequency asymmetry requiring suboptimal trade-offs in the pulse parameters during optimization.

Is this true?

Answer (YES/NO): YES